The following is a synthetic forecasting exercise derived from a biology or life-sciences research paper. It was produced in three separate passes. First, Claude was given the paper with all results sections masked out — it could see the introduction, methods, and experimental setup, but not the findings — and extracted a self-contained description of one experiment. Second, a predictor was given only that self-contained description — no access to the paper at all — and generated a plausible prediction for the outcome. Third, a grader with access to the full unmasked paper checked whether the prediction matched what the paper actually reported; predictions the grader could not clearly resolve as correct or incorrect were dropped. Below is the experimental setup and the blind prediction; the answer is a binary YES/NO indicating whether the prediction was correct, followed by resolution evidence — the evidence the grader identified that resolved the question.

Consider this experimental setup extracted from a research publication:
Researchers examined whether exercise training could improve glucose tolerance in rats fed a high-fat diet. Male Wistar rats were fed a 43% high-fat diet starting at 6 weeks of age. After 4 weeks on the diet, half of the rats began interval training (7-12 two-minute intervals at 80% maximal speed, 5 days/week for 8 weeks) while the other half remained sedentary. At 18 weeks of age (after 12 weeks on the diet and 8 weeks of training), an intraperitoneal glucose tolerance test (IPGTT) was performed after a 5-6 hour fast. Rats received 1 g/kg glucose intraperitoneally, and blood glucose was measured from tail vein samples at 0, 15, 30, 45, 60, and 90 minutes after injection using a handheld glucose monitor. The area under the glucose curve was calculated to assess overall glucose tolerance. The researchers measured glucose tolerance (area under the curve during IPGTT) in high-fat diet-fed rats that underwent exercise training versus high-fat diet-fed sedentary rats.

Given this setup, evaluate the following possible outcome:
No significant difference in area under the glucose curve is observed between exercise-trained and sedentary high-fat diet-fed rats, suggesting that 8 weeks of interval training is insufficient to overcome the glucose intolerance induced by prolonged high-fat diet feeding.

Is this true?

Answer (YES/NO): YES